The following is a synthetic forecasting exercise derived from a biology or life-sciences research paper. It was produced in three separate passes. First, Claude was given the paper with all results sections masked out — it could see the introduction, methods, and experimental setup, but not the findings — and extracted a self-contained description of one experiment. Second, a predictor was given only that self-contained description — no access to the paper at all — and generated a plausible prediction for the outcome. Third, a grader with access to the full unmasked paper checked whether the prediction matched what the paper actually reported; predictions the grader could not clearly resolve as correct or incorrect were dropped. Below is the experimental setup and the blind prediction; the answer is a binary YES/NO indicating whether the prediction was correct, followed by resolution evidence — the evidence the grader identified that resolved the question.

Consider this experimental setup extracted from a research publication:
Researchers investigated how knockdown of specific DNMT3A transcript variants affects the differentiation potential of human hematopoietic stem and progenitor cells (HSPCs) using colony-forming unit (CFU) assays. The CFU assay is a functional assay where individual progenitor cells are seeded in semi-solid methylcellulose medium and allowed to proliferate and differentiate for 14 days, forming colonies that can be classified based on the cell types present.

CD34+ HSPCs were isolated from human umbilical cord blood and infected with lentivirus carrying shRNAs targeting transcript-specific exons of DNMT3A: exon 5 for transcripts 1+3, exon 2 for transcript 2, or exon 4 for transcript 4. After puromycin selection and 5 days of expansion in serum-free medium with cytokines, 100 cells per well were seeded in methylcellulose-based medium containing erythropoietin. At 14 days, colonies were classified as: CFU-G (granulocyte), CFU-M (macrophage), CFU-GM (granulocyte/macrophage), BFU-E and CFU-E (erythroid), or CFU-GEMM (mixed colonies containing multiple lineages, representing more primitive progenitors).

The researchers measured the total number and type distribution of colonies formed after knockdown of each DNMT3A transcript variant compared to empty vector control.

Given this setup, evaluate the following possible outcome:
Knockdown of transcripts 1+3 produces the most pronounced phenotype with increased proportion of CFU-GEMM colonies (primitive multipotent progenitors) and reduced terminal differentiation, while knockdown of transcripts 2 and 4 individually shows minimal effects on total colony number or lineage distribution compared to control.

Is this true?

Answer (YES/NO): NO